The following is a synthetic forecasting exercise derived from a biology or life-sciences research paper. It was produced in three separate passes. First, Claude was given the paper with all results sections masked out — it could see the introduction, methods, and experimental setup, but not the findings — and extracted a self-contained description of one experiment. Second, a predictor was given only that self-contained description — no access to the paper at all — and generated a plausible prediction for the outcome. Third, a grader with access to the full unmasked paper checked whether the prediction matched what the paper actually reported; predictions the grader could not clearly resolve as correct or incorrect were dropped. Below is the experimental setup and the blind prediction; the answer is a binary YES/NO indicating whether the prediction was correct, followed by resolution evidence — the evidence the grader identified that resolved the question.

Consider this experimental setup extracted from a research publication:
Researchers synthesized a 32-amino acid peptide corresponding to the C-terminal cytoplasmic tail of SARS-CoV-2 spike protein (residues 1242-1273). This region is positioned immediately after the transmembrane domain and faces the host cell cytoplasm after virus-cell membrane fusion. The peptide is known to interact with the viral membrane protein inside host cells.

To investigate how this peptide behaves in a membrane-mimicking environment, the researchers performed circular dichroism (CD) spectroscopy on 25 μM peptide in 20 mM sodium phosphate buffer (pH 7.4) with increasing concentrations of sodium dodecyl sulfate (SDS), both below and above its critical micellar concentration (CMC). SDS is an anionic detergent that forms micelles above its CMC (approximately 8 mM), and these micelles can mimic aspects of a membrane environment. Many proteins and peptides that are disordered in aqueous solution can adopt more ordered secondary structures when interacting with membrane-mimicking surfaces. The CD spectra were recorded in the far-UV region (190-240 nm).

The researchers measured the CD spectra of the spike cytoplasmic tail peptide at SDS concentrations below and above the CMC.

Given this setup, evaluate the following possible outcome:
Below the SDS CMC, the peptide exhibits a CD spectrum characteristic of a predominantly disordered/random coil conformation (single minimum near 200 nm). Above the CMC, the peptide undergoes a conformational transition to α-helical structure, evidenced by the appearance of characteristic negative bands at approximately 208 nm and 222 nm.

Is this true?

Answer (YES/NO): NO